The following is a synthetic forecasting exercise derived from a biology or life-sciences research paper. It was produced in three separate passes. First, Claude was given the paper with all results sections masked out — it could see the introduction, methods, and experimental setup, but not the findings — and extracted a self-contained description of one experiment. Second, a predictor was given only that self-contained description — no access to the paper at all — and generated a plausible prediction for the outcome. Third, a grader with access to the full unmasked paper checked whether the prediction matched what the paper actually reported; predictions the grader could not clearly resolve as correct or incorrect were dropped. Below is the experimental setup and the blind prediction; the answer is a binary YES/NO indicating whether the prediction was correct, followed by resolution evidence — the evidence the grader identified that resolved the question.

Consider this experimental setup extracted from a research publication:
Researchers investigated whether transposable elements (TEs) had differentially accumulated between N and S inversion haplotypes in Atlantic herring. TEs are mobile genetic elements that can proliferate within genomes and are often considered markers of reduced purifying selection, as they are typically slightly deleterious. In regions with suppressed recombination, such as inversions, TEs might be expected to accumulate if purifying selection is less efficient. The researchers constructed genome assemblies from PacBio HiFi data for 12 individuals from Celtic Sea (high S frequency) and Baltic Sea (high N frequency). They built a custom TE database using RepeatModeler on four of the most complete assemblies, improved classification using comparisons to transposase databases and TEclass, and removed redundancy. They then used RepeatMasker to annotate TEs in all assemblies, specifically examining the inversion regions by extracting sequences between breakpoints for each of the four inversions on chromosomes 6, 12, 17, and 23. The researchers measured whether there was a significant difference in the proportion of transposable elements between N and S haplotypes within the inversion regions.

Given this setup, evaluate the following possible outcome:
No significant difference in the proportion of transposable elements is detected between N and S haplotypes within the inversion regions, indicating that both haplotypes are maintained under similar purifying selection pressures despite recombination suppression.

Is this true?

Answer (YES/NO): YES